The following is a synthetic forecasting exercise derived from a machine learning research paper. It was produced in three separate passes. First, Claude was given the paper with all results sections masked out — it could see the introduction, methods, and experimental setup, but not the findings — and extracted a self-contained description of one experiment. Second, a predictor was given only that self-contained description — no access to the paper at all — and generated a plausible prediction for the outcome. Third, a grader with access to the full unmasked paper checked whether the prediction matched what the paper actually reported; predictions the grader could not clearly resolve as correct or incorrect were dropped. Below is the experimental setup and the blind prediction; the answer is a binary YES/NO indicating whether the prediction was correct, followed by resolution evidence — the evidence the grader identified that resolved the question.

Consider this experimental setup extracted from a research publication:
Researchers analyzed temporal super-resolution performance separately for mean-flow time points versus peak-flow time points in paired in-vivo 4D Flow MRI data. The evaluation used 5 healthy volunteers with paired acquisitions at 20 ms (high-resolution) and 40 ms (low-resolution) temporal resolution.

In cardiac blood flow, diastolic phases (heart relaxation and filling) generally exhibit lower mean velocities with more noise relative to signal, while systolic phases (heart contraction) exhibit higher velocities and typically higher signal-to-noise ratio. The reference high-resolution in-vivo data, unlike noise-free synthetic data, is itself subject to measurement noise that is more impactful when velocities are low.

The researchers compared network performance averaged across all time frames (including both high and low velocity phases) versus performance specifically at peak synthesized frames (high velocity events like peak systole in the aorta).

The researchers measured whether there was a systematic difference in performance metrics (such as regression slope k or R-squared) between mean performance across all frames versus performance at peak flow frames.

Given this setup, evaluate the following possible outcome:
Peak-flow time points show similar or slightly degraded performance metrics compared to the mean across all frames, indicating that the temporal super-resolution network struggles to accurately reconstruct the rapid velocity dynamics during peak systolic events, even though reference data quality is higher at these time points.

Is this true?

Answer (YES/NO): NO